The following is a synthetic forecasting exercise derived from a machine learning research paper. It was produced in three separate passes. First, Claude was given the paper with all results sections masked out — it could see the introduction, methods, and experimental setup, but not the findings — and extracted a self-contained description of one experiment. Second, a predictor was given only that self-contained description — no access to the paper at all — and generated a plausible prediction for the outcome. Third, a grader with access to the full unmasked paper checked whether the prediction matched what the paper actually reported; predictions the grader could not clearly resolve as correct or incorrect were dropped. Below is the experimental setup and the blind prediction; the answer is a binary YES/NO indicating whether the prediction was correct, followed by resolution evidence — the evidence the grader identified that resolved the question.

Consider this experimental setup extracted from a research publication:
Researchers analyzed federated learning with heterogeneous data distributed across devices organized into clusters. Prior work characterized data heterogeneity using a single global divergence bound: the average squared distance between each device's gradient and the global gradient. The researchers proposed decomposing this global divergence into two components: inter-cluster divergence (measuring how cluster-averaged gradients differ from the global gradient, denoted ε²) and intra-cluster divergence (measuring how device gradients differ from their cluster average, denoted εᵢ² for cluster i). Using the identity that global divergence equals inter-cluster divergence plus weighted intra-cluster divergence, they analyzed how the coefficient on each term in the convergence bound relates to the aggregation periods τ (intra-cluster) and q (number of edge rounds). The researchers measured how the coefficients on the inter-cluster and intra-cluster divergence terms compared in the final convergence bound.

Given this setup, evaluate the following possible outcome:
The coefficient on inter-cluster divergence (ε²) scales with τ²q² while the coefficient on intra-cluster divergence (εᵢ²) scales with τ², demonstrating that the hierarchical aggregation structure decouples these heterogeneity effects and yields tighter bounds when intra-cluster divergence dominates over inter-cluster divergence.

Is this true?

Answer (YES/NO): YES